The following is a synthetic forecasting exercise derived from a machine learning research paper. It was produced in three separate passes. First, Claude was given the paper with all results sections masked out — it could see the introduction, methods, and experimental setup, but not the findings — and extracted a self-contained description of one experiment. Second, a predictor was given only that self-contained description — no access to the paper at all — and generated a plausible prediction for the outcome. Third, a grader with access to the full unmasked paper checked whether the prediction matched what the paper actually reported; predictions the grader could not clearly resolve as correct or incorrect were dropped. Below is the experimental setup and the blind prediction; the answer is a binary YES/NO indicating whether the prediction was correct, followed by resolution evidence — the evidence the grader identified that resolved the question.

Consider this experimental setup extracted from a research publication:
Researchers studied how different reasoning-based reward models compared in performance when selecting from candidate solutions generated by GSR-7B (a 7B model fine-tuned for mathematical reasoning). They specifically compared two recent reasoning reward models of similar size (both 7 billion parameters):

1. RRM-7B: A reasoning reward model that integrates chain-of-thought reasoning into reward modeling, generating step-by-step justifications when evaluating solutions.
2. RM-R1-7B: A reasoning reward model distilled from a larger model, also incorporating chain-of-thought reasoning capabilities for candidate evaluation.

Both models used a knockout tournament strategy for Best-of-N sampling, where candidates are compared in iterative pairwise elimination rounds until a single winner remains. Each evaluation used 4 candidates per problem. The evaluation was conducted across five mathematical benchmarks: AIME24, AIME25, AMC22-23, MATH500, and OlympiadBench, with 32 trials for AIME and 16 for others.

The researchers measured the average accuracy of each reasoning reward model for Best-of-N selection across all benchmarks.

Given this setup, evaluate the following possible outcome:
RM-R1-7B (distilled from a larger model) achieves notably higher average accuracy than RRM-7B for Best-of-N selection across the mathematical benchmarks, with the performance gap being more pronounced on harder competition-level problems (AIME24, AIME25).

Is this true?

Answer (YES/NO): NO